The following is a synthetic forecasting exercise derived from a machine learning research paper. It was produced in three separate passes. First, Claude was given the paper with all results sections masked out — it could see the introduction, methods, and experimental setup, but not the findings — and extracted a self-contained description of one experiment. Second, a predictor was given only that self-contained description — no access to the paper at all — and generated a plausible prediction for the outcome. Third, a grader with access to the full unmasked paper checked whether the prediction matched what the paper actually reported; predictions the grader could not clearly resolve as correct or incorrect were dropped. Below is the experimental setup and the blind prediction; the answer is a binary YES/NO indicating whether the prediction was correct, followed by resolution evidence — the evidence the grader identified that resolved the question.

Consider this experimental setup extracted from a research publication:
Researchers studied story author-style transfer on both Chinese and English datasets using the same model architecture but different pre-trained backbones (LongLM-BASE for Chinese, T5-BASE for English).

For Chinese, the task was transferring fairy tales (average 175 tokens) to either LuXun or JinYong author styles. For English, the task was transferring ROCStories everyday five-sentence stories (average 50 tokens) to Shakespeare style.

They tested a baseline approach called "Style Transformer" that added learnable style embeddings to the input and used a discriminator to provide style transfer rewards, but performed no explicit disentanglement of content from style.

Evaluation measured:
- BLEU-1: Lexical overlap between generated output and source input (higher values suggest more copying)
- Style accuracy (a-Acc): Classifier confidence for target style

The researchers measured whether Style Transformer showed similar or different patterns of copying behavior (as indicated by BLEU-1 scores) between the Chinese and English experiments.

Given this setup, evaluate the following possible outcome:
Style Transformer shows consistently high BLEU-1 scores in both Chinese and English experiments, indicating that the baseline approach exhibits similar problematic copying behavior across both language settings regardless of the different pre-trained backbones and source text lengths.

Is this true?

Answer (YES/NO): NO